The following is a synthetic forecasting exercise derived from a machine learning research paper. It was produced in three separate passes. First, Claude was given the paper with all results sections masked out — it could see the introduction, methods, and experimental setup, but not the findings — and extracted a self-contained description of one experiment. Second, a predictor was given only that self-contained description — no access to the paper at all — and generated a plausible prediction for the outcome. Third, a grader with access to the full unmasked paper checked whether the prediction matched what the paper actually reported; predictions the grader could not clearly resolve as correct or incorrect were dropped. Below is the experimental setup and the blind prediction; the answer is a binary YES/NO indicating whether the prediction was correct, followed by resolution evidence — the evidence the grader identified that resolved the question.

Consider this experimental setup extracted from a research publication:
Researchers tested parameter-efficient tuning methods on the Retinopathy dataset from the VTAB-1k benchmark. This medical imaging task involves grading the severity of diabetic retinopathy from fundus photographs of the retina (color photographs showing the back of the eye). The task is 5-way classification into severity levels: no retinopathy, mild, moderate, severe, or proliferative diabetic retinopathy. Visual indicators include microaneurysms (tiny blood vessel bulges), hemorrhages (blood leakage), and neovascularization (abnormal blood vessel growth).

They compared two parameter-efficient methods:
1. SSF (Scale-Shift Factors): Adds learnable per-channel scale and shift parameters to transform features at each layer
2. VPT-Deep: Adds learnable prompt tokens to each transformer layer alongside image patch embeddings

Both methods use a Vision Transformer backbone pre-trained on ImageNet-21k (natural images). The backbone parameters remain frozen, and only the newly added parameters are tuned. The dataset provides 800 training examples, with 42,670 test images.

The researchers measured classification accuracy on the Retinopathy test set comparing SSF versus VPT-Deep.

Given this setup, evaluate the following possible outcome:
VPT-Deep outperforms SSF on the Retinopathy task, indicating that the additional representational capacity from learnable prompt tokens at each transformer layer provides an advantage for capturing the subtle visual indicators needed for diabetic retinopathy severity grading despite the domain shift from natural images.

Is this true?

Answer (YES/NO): NO